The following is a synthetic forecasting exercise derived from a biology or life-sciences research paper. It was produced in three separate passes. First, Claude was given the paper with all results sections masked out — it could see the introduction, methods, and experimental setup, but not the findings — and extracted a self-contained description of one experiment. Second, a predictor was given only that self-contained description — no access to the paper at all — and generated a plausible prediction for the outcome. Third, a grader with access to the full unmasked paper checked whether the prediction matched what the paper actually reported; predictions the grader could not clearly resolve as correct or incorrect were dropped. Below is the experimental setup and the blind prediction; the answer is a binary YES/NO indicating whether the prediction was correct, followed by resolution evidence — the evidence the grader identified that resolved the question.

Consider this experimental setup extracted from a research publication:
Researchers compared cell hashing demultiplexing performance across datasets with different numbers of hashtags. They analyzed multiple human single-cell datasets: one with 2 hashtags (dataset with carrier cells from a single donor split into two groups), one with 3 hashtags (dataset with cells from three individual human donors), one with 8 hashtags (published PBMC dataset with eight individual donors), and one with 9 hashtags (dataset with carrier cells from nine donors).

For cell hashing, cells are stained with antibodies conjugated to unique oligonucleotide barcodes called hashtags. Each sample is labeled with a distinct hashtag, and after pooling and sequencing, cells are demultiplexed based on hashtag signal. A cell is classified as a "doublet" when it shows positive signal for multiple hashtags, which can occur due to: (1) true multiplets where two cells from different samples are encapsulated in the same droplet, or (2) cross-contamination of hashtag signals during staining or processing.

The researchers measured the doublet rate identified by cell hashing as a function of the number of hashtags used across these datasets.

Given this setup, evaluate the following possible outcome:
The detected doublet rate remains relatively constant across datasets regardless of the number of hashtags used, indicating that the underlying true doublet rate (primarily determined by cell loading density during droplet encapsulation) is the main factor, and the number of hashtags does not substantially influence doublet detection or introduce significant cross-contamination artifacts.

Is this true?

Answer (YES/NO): NO